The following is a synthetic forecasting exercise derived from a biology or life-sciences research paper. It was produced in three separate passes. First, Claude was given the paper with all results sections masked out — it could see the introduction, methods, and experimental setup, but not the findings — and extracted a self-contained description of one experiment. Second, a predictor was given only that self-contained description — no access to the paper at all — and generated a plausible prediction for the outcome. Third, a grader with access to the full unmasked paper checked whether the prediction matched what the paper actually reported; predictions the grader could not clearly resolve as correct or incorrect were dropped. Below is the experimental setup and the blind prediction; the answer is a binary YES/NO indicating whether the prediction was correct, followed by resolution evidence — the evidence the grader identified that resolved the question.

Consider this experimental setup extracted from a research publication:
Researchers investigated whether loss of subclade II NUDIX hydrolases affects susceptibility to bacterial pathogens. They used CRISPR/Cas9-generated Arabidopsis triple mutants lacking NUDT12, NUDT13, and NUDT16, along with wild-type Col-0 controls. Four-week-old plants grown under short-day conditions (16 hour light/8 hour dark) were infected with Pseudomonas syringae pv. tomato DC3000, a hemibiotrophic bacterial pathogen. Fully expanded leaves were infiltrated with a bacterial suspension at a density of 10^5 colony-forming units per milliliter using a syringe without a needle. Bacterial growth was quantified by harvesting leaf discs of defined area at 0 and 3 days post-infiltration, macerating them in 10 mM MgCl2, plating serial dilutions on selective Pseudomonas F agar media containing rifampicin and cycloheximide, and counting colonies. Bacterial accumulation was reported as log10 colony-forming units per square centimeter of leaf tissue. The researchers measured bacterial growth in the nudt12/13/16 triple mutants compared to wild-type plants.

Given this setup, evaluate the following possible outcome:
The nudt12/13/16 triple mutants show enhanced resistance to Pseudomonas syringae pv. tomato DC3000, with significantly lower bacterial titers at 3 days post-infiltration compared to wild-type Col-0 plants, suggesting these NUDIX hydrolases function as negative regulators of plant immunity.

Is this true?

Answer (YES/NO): YES